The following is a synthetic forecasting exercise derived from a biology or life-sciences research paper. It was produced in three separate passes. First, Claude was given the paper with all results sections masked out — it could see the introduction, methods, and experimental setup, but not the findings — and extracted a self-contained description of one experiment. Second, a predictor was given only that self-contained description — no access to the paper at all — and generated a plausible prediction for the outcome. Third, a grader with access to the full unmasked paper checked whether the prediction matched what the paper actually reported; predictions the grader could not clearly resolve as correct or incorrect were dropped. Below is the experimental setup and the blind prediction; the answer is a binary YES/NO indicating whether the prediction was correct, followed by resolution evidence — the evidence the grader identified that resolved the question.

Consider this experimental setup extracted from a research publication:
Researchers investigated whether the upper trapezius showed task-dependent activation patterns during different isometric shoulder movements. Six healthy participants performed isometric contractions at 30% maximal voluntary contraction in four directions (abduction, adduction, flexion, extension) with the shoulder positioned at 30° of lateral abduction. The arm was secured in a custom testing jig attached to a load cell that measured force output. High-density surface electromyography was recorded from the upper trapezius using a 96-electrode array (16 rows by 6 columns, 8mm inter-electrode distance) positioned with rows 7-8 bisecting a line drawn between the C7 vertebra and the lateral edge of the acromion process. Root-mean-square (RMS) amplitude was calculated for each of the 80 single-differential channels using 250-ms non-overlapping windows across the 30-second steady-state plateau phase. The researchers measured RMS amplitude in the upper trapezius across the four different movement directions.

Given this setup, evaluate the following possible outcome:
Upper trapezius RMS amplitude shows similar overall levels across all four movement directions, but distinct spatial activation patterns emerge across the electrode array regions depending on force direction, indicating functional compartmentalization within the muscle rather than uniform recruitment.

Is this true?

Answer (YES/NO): NO